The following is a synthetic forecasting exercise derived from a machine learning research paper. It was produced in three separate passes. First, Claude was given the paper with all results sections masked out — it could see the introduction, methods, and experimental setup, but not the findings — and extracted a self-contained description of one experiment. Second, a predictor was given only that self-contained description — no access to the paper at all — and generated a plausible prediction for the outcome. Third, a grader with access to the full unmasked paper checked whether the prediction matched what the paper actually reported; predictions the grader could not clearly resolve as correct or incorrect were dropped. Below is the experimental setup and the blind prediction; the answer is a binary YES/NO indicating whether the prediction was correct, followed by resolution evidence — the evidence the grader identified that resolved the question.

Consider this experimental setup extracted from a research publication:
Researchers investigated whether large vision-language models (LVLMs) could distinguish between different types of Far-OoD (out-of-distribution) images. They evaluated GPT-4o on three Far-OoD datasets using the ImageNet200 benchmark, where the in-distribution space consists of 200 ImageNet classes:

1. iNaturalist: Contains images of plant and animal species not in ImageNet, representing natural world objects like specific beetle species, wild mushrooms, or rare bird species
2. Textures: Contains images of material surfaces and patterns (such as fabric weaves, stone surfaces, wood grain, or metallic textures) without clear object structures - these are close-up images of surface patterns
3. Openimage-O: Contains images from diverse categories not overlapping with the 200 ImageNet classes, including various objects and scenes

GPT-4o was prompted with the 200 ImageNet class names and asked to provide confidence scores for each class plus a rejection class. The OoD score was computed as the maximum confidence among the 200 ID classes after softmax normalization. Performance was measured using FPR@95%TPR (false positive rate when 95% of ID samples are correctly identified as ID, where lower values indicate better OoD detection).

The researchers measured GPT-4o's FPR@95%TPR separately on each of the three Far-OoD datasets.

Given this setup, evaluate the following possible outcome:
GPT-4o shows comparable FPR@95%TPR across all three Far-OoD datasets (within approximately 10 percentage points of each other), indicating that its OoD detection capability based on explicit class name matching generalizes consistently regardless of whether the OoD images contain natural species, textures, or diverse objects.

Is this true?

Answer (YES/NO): YES